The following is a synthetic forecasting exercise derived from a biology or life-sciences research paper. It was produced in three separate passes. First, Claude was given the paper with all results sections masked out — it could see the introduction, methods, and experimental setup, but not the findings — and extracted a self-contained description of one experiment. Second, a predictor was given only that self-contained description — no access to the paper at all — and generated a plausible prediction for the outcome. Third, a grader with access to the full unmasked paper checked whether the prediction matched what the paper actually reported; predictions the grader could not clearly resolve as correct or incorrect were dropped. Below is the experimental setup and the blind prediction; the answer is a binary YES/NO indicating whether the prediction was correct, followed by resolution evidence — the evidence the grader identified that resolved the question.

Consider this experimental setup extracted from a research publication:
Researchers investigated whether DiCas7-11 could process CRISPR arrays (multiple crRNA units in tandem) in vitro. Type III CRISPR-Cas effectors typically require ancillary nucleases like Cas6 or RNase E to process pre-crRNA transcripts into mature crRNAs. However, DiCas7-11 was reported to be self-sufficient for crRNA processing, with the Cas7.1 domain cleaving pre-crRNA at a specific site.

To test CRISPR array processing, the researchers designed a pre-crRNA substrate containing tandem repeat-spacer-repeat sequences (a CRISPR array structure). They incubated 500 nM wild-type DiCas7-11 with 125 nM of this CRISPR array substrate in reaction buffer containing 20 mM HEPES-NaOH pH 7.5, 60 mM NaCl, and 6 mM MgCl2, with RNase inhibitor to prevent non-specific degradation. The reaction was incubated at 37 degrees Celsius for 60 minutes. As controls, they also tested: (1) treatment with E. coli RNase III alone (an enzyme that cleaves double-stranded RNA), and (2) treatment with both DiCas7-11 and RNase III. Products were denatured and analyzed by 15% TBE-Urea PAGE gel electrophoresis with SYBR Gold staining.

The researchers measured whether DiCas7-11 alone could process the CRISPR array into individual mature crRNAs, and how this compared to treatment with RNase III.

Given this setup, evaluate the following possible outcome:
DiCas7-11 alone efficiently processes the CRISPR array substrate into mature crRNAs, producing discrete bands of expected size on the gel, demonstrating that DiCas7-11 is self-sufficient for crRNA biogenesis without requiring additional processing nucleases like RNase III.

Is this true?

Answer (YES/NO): NO